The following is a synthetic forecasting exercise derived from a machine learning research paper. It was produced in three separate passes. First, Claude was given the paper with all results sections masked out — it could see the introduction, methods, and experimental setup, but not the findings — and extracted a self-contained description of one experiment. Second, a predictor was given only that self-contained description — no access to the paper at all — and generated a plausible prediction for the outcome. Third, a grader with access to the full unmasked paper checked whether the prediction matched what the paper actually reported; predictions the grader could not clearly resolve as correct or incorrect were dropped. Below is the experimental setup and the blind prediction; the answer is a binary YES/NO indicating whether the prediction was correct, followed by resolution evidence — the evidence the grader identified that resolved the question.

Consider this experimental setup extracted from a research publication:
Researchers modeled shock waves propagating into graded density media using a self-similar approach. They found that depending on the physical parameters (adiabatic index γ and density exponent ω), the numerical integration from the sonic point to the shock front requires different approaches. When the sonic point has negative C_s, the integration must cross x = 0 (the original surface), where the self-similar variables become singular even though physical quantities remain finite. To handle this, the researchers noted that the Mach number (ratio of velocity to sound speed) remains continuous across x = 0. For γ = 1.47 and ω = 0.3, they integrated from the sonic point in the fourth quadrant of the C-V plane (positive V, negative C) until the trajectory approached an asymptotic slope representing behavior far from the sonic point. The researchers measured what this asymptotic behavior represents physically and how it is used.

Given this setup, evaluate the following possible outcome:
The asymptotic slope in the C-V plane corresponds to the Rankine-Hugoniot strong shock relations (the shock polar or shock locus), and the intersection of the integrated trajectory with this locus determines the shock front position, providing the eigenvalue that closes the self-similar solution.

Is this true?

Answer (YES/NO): NO